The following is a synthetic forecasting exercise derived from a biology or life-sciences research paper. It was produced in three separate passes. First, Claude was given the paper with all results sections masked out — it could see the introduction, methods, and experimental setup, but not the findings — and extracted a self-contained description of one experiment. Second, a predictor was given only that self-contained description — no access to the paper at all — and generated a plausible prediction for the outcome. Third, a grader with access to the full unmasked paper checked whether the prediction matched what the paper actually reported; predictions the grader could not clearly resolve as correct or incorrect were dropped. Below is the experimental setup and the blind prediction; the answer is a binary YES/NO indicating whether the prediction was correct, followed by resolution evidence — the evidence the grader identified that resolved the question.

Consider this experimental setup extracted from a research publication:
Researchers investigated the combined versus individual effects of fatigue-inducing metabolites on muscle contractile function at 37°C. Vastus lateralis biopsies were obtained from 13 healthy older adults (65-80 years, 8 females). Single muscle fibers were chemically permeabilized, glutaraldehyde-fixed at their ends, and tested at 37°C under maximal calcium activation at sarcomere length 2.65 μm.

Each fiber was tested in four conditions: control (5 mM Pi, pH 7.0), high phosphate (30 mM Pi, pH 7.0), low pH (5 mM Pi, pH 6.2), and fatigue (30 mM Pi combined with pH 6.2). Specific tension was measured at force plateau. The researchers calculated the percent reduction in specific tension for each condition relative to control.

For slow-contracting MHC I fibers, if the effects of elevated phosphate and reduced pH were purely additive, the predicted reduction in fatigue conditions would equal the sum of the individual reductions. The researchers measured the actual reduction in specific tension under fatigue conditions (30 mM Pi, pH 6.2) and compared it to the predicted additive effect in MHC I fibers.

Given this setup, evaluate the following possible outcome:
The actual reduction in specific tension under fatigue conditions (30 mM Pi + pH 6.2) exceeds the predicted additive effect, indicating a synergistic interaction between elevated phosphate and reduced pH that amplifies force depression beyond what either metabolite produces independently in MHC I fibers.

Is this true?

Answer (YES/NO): YES